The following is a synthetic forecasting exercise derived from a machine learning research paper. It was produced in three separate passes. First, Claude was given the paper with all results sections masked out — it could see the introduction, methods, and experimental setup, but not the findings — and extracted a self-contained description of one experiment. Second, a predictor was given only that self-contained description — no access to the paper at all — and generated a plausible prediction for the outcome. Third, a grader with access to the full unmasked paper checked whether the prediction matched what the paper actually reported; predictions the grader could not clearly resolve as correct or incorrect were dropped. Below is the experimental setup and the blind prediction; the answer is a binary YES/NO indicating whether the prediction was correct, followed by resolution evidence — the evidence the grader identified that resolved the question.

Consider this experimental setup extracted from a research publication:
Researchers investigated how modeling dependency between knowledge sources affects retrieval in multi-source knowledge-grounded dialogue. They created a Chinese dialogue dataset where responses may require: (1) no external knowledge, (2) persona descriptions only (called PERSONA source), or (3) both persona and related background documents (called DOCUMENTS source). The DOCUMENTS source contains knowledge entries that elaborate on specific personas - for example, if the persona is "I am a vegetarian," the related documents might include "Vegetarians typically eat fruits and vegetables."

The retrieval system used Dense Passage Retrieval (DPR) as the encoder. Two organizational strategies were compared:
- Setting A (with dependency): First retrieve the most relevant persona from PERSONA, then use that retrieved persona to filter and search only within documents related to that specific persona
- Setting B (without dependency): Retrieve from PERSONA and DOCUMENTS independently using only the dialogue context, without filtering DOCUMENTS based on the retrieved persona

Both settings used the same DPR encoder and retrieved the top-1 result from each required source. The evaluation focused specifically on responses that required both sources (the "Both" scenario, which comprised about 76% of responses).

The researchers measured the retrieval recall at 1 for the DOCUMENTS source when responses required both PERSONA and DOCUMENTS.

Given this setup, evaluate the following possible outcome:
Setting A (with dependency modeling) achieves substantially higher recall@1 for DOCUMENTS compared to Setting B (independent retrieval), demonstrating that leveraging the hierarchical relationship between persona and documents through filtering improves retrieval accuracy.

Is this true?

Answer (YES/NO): YES